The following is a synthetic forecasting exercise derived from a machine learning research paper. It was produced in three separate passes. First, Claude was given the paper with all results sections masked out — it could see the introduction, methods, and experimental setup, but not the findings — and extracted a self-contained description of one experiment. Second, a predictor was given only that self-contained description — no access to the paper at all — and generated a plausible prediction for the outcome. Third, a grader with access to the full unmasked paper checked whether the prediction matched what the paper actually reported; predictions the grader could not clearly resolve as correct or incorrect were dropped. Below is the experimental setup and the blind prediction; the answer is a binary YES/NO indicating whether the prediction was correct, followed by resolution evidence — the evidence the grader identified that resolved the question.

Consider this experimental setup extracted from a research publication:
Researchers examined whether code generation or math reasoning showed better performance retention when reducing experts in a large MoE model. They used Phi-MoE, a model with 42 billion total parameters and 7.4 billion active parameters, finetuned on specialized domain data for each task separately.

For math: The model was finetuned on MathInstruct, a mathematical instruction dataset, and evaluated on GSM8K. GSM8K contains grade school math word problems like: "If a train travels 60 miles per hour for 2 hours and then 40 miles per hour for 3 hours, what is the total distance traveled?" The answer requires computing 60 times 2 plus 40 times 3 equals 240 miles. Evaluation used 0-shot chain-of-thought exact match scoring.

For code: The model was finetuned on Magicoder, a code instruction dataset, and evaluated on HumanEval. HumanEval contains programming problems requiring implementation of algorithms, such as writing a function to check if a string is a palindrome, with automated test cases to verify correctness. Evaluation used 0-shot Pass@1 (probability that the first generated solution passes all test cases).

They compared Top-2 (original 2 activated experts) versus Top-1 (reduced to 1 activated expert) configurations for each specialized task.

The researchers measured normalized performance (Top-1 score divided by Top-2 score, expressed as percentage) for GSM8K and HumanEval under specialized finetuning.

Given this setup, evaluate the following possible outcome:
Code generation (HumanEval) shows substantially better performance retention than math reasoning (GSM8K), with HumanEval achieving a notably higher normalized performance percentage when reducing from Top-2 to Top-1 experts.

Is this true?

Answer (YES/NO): YES